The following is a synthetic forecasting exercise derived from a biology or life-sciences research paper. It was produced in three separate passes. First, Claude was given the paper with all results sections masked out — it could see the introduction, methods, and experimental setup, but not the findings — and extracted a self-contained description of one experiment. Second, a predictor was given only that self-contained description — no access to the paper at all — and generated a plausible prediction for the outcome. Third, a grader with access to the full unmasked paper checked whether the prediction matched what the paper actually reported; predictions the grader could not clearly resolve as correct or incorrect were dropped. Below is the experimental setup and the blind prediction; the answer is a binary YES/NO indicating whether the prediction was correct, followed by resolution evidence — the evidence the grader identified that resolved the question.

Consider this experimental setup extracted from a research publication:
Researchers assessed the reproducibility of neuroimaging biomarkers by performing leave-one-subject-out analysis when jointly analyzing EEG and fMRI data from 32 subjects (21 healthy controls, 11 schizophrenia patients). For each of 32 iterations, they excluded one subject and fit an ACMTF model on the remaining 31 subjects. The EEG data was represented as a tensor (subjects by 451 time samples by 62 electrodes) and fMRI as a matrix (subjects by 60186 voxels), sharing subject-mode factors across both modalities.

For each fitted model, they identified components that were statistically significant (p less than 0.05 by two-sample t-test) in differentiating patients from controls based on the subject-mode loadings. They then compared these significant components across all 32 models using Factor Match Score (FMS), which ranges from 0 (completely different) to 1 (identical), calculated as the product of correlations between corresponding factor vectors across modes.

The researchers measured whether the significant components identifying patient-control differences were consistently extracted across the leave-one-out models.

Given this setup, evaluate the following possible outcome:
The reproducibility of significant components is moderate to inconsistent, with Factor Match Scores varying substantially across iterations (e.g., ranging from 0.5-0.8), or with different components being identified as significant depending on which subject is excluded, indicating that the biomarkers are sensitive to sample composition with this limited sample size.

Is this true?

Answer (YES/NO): NO